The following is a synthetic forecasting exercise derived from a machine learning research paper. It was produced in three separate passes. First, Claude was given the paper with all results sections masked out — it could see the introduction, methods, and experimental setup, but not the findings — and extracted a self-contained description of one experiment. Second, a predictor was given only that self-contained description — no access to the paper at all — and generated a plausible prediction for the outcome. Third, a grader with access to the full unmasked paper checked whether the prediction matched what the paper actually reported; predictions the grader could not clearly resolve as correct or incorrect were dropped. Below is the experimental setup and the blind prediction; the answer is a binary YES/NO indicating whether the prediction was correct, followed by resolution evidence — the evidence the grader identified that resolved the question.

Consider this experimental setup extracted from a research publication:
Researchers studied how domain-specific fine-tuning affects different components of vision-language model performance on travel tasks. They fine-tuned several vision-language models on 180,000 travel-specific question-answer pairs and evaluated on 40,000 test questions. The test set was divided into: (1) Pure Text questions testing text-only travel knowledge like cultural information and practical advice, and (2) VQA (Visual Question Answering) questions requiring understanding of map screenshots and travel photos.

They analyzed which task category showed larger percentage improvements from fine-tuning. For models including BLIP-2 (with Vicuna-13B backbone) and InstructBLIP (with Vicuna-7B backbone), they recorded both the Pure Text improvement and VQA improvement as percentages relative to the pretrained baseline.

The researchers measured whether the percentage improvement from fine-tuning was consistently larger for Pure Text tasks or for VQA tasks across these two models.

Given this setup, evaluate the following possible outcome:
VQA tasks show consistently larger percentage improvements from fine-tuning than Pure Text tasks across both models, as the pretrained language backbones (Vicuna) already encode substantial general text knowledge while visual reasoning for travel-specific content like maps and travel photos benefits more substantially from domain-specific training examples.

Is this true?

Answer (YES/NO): NO